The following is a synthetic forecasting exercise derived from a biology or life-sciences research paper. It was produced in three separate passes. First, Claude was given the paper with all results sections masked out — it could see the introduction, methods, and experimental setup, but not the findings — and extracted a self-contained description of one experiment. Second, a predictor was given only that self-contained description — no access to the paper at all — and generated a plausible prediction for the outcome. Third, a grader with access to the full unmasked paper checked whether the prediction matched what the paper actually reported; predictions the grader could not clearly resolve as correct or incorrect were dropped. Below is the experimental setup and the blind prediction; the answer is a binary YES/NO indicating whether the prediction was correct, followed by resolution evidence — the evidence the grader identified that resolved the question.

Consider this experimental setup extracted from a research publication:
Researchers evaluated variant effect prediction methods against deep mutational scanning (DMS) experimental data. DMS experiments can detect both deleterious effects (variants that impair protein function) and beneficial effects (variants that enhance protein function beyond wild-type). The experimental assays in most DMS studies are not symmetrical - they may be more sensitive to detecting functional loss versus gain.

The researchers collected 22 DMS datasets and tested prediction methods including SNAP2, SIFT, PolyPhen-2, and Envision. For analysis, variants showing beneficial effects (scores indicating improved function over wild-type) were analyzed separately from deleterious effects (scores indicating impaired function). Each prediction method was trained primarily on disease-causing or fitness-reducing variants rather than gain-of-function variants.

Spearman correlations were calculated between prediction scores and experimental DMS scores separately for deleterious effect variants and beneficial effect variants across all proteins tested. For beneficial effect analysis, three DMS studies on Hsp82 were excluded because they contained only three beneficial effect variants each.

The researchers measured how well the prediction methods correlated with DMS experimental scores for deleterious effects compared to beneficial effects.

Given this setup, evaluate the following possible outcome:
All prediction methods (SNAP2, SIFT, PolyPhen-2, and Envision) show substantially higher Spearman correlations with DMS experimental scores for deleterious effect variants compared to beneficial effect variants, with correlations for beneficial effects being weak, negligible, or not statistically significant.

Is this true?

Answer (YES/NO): YES